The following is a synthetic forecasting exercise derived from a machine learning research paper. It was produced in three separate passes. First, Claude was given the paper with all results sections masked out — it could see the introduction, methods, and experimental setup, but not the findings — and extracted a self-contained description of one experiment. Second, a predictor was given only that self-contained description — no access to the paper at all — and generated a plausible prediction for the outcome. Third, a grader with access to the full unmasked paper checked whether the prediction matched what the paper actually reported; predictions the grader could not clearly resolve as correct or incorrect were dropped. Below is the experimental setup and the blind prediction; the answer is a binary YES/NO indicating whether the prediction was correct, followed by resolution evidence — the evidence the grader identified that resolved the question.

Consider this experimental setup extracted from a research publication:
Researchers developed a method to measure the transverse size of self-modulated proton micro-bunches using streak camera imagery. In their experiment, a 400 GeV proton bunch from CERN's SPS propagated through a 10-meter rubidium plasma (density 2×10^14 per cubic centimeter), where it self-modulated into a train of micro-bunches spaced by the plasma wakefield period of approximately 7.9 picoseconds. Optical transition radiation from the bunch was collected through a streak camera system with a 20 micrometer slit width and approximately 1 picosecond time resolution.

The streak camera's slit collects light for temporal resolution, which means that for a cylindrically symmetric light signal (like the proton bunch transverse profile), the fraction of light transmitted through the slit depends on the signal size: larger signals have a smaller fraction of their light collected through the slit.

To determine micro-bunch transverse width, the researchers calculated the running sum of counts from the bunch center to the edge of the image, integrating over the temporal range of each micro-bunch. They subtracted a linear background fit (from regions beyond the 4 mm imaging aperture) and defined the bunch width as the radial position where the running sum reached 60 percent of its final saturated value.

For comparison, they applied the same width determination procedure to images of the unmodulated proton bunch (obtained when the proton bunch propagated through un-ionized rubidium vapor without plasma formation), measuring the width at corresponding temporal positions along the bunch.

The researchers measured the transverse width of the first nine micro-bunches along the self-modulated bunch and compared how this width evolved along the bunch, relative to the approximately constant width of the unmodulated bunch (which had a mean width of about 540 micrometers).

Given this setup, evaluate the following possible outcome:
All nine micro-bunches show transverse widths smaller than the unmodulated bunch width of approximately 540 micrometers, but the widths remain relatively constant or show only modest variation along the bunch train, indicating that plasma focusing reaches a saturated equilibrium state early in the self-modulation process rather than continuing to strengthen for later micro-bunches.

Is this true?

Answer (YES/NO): NO